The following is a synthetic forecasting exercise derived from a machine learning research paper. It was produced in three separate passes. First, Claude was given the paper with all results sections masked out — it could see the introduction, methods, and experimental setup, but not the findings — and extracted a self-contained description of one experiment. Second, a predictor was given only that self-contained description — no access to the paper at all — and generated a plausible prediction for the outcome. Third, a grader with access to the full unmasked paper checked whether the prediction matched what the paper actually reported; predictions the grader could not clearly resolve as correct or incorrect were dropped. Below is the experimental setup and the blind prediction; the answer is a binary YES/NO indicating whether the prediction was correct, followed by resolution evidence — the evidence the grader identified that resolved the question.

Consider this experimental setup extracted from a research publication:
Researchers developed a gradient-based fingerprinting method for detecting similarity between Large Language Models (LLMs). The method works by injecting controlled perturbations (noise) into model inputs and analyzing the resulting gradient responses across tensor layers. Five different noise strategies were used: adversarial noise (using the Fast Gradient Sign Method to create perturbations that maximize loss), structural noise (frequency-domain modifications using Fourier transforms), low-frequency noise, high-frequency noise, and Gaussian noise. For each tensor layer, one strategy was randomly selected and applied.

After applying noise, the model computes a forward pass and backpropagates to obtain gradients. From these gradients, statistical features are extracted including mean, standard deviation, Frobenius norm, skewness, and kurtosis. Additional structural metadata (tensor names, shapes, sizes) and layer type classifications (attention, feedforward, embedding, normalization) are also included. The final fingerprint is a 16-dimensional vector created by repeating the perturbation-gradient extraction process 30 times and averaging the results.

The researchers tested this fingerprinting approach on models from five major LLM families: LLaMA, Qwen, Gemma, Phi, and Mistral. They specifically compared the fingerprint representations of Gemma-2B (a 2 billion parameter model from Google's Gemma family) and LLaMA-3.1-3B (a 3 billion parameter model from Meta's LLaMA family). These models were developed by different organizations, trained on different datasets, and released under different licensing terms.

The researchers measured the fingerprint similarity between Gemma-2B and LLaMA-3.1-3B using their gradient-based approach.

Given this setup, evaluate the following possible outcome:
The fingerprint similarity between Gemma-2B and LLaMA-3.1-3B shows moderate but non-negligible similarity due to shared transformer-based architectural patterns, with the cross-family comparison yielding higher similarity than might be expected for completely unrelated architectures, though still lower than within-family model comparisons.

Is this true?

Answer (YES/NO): NO